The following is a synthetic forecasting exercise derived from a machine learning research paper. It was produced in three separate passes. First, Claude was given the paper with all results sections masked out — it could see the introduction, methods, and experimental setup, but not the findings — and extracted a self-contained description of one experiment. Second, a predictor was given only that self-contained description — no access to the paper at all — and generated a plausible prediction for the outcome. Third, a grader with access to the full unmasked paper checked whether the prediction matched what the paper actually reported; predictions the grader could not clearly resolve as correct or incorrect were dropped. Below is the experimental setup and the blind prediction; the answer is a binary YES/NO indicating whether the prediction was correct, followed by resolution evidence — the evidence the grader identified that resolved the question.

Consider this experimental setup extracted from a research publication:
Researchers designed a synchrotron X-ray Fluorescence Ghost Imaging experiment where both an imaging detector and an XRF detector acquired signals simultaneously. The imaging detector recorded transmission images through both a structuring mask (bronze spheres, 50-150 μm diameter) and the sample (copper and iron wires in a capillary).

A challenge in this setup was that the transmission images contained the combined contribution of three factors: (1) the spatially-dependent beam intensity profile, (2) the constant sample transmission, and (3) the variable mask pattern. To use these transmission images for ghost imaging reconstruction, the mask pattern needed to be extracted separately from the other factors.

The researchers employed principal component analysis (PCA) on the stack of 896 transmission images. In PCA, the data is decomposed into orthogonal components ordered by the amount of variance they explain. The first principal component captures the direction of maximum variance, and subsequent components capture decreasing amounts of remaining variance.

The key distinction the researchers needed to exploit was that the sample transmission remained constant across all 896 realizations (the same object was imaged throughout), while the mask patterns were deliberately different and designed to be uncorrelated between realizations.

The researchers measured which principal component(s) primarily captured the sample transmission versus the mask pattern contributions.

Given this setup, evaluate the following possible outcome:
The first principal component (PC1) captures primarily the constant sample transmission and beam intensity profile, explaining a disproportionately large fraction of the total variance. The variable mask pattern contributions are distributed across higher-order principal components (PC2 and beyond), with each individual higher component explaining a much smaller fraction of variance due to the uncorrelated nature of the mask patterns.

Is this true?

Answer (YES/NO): YES